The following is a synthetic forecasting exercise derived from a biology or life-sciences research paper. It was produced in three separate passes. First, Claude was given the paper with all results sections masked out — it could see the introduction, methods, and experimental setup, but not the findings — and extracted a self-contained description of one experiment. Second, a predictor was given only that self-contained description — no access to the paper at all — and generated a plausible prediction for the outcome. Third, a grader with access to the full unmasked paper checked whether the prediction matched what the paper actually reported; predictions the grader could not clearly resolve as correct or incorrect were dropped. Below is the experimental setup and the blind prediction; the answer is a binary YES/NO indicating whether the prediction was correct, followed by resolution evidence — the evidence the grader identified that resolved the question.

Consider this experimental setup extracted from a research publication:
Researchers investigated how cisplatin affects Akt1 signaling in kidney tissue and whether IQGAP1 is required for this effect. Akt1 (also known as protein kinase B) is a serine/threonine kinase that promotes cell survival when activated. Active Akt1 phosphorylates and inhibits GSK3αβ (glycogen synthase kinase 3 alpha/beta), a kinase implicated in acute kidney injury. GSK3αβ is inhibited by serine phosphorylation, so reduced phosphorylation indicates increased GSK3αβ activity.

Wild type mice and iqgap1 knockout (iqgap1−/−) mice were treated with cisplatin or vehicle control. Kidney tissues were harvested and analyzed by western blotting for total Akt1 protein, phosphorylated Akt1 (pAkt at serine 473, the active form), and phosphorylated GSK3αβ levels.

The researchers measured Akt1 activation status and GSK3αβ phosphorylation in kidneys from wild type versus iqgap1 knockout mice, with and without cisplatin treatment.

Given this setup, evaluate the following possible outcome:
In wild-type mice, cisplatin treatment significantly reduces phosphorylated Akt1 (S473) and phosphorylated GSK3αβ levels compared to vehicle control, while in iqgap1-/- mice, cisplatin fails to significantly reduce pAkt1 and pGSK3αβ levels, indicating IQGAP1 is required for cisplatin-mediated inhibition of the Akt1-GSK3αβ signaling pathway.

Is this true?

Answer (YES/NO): NO